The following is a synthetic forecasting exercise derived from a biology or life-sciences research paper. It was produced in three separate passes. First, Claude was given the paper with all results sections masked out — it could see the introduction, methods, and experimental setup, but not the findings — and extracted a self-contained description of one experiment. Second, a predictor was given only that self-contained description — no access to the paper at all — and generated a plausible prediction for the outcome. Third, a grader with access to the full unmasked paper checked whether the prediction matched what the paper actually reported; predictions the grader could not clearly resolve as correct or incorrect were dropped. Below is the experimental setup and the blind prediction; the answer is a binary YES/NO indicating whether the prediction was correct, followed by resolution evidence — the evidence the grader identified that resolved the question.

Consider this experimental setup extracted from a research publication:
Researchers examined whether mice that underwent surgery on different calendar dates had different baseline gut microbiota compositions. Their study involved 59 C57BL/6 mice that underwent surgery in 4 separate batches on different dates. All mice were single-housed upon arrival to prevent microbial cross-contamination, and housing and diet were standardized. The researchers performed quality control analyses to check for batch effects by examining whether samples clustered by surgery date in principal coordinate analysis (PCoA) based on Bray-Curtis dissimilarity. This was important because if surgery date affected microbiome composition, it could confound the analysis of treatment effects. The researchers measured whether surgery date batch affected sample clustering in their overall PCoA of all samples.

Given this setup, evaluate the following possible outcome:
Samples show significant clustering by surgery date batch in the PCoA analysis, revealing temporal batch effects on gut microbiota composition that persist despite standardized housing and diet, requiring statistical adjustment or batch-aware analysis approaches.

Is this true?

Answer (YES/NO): YES